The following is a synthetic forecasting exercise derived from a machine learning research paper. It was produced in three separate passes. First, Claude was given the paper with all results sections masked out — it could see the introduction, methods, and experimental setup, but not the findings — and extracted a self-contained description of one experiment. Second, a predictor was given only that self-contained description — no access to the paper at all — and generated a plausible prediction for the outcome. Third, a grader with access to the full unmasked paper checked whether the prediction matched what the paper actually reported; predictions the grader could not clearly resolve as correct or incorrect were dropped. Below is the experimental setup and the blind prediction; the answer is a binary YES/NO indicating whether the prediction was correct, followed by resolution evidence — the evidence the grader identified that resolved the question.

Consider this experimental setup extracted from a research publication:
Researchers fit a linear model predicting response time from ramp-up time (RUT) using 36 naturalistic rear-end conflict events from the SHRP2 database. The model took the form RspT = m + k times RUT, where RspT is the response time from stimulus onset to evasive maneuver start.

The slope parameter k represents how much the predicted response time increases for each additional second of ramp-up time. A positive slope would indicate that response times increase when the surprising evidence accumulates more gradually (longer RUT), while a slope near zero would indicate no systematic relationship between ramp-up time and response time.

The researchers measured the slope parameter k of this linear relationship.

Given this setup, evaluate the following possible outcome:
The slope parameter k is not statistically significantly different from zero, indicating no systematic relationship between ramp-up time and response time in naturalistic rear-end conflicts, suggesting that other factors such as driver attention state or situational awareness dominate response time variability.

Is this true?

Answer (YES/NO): NO